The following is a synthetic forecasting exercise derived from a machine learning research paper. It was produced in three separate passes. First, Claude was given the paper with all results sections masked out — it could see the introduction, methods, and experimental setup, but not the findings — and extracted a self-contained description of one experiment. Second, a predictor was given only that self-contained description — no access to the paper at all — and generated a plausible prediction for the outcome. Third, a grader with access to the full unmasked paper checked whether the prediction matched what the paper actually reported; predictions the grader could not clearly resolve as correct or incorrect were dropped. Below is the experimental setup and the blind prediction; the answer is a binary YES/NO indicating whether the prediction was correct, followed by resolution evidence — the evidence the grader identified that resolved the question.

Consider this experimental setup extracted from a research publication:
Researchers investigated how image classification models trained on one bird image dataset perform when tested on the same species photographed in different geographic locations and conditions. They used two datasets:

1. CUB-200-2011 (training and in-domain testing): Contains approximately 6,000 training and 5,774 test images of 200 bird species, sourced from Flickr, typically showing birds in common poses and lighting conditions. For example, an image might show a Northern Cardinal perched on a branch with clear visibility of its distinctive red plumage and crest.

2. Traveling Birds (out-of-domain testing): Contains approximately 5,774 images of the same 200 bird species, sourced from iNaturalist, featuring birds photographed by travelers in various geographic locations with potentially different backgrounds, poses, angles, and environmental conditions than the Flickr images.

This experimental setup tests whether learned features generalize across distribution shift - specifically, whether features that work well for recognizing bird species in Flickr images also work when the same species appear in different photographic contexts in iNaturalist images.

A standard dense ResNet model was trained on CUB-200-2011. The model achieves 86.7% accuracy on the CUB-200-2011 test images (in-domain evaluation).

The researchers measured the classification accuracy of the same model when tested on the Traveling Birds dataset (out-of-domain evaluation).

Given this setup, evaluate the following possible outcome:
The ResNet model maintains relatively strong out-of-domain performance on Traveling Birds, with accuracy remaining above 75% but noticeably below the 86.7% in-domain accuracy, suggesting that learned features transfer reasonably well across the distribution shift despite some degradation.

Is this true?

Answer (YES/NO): NO